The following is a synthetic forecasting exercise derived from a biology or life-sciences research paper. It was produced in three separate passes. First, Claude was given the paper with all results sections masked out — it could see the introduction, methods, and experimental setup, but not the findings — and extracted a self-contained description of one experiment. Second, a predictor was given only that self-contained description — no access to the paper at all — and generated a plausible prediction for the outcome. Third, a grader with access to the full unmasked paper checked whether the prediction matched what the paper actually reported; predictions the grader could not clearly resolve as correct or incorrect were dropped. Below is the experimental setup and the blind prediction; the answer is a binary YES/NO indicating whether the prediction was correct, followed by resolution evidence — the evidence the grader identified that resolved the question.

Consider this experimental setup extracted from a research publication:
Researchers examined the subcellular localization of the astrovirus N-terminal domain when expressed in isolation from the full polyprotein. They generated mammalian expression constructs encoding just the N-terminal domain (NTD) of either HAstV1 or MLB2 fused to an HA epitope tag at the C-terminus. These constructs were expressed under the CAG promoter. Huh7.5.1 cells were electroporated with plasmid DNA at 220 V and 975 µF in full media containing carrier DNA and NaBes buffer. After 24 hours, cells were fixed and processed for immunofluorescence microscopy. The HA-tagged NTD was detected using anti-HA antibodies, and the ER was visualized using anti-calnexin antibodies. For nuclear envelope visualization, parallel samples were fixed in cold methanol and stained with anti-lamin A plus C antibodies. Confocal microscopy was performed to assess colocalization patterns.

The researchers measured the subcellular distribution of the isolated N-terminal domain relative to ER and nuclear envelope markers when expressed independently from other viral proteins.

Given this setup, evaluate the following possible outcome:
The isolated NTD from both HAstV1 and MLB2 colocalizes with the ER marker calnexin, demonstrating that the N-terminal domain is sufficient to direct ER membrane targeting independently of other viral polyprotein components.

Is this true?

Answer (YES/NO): YES